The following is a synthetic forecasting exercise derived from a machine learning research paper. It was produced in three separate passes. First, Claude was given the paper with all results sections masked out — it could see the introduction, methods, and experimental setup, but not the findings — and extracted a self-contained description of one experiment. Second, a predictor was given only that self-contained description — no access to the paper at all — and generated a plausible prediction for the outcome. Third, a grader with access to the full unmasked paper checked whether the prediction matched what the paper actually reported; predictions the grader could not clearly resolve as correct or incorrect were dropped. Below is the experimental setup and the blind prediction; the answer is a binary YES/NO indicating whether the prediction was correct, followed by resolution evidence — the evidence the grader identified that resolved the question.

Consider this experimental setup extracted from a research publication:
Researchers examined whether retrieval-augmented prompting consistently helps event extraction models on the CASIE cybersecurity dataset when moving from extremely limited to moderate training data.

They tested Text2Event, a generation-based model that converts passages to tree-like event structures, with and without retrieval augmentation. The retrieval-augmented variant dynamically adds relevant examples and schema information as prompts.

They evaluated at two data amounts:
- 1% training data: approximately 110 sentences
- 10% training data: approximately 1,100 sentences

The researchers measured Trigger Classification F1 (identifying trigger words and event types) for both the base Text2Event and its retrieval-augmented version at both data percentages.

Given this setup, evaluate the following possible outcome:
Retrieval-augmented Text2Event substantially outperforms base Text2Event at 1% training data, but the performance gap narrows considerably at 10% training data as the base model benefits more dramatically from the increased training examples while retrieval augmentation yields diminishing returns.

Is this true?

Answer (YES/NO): NO